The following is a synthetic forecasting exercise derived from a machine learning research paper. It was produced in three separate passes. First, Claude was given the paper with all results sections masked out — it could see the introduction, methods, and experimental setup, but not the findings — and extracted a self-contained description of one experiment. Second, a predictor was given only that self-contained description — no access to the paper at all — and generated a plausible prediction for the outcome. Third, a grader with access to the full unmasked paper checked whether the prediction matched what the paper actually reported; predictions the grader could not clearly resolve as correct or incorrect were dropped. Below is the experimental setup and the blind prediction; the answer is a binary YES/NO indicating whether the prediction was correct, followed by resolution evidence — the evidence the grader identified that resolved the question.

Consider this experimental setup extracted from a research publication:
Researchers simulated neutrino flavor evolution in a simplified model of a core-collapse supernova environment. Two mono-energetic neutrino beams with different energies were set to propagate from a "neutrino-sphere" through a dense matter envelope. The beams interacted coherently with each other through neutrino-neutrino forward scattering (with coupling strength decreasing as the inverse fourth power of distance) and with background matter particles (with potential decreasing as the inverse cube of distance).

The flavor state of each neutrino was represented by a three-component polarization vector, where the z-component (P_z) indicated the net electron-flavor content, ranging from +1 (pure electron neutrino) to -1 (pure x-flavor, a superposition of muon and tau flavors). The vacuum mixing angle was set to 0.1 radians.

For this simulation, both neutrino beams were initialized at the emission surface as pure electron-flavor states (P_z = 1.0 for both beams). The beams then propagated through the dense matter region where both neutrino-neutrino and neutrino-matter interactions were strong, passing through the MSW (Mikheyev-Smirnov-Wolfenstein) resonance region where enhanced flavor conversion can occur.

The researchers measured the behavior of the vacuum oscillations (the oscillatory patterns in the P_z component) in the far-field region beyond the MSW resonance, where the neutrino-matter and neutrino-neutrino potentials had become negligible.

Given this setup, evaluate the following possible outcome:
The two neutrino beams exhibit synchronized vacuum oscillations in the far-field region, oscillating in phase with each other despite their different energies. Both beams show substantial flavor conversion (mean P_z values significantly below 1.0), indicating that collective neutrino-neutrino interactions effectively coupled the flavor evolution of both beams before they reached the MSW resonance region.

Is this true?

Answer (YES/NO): NO